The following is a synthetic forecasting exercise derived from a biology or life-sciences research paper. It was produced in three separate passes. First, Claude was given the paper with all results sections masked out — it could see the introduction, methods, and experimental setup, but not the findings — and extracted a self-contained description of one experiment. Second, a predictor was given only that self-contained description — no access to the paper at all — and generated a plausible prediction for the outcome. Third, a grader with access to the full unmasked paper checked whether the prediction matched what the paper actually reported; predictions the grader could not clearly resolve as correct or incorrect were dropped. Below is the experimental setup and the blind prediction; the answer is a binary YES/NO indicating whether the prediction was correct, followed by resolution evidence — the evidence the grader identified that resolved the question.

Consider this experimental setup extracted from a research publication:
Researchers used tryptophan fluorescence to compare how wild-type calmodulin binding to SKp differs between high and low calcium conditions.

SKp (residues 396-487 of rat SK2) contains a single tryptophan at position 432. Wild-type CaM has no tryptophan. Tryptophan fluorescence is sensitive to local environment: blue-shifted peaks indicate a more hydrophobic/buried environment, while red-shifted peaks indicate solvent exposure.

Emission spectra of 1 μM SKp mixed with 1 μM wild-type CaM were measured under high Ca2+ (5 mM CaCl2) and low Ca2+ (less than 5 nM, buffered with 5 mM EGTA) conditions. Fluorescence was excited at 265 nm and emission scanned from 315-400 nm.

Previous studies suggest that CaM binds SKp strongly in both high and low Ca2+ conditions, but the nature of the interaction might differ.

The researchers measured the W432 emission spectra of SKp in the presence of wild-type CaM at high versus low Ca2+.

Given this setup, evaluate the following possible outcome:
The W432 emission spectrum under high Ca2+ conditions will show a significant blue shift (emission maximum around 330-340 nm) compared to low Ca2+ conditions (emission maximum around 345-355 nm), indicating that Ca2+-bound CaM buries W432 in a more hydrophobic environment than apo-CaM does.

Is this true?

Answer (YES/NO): NO